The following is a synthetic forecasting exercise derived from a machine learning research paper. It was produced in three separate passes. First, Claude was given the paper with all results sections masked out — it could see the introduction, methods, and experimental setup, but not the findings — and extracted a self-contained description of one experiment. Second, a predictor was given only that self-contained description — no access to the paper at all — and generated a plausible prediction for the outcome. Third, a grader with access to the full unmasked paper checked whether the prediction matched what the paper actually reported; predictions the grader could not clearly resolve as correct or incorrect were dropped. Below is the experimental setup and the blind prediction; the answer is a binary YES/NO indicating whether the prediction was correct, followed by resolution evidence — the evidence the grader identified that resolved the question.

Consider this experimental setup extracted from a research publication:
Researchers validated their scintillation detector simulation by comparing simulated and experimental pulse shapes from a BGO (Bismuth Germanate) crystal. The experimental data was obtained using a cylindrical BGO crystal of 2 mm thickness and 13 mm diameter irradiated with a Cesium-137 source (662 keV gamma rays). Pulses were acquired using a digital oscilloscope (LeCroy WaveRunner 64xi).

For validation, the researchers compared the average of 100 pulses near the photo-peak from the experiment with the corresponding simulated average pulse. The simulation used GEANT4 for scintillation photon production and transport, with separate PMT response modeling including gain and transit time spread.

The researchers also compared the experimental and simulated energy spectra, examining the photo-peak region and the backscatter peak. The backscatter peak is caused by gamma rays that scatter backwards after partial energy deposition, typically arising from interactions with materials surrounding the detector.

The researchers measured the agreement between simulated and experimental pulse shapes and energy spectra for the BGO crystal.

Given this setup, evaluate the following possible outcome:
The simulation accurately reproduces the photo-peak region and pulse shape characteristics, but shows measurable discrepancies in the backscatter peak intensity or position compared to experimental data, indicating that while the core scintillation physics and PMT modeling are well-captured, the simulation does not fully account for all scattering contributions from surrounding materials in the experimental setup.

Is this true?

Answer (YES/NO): YES